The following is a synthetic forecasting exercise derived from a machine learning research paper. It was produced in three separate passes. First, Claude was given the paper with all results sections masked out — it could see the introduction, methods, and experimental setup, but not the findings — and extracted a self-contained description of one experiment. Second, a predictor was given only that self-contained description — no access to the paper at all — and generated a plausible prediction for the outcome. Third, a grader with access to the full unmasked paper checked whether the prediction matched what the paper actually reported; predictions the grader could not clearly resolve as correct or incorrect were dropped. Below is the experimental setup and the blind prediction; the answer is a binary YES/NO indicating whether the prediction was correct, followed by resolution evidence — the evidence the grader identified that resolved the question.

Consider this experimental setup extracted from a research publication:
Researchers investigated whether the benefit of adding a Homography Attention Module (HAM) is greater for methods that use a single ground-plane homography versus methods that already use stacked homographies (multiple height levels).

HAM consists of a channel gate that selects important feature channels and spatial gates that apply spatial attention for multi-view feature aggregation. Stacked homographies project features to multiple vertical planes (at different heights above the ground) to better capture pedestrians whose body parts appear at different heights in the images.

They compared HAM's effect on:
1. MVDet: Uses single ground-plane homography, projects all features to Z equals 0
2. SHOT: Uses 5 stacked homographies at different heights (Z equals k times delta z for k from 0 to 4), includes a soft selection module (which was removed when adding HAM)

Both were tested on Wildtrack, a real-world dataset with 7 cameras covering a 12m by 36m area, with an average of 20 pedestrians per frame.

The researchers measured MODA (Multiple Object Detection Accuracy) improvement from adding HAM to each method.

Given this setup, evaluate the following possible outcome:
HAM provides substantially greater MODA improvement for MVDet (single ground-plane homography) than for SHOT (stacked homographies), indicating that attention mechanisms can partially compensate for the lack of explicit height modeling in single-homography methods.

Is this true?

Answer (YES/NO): YES